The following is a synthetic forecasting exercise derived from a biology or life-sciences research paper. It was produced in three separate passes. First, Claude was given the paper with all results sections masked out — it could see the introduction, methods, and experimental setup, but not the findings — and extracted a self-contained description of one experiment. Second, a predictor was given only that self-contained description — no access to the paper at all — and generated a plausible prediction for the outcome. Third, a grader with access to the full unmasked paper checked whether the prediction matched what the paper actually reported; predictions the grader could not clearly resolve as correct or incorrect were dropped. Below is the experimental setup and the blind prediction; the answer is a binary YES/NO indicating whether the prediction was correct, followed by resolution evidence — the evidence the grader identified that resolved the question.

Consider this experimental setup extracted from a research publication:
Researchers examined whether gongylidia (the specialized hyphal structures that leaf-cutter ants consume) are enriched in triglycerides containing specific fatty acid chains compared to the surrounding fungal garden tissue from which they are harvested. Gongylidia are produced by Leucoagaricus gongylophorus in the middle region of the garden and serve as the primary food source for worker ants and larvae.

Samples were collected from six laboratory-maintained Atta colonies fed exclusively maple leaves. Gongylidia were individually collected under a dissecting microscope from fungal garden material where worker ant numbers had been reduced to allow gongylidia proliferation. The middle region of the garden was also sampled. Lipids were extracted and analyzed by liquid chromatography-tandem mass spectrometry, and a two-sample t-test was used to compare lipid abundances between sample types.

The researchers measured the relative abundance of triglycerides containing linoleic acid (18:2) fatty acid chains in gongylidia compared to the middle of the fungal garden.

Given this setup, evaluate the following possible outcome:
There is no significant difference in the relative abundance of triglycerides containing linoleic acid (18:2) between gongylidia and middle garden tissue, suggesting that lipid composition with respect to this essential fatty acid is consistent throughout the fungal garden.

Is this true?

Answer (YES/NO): NO